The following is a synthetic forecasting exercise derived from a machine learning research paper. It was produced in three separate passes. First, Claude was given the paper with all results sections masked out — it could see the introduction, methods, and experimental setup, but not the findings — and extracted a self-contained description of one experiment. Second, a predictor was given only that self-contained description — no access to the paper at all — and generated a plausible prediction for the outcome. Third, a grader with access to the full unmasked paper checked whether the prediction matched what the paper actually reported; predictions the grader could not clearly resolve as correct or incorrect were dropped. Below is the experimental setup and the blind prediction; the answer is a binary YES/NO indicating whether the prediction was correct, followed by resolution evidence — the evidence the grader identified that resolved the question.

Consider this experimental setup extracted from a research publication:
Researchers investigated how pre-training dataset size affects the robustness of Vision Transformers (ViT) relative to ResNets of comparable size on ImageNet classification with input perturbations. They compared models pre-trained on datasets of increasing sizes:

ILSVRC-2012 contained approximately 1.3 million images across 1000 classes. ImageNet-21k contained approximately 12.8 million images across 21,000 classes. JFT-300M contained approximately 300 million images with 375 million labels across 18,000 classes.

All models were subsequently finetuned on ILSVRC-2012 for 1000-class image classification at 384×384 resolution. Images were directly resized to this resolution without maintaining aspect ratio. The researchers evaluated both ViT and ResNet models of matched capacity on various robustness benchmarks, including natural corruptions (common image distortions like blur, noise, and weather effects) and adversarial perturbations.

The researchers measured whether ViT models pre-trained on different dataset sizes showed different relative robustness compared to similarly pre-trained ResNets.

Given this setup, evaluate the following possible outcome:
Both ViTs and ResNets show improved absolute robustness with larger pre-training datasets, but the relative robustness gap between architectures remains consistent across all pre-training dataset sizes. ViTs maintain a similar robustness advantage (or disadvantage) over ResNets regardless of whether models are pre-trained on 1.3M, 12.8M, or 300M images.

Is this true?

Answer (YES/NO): NO